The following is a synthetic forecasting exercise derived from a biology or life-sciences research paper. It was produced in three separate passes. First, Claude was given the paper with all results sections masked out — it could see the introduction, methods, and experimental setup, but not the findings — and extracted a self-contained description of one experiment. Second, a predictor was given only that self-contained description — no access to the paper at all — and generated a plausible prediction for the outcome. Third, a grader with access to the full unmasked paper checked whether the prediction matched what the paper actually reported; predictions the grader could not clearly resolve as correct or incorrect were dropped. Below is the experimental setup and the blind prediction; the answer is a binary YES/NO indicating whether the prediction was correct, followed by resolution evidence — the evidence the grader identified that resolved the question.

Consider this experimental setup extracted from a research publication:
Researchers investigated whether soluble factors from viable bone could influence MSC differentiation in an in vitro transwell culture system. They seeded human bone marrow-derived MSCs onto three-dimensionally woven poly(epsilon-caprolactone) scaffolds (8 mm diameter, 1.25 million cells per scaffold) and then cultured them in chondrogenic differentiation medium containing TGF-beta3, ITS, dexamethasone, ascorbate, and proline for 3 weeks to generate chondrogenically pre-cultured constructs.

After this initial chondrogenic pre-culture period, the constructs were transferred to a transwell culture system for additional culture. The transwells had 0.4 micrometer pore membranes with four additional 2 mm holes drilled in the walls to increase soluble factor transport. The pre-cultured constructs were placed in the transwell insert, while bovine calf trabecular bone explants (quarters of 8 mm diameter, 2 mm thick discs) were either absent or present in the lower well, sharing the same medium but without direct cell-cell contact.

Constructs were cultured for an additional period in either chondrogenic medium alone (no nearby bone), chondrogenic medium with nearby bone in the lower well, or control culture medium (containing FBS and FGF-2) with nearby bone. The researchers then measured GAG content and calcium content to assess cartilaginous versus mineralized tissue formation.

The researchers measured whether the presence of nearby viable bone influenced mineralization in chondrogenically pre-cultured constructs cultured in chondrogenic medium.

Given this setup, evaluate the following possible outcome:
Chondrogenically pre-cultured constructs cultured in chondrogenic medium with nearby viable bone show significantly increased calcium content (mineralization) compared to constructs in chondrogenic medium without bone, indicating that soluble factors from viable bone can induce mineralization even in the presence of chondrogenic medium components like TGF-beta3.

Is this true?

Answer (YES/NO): NO